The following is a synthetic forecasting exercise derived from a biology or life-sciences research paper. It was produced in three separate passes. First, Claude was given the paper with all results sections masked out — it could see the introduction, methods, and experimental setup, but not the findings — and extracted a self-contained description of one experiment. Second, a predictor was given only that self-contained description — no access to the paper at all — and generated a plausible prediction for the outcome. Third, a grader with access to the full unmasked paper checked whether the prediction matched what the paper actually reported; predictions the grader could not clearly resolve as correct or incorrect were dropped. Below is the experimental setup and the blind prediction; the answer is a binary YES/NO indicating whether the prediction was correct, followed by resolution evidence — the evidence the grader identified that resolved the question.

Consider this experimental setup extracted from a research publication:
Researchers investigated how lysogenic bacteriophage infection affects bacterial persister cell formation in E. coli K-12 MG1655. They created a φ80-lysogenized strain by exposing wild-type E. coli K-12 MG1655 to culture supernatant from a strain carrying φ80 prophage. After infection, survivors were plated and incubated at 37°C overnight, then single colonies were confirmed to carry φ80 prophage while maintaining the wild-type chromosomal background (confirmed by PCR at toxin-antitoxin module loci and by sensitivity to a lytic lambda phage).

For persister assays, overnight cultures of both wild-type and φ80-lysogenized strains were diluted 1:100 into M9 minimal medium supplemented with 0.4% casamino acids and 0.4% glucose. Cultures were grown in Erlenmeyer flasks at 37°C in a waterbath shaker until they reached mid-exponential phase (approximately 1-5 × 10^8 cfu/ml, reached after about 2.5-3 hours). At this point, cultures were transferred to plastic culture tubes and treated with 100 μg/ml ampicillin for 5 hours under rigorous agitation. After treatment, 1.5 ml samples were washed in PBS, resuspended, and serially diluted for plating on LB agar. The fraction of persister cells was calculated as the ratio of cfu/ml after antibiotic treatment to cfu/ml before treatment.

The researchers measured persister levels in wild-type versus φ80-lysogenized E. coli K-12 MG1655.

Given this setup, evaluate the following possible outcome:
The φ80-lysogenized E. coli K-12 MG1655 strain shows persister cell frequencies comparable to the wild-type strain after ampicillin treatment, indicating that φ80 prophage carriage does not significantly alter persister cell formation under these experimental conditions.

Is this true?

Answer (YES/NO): YES